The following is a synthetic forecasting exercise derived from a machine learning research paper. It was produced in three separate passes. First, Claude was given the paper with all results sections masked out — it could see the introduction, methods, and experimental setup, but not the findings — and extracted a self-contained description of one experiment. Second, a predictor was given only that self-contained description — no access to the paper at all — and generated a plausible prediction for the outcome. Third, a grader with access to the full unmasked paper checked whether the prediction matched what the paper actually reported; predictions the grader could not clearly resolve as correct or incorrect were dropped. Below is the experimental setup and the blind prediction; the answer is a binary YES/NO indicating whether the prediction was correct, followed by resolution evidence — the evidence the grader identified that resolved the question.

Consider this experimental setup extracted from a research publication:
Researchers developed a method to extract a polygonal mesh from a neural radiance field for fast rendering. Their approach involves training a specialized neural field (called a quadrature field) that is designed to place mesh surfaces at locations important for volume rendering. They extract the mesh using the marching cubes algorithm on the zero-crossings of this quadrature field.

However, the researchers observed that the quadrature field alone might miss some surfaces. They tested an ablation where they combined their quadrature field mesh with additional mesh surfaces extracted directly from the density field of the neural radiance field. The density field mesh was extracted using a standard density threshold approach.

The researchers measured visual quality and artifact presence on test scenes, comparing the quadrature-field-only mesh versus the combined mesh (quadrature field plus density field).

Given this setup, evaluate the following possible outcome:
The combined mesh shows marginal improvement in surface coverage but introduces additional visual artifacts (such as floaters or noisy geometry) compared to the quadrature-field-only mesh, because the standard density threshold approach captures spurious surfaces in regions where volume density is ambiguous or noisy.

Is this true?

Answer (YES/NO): NO